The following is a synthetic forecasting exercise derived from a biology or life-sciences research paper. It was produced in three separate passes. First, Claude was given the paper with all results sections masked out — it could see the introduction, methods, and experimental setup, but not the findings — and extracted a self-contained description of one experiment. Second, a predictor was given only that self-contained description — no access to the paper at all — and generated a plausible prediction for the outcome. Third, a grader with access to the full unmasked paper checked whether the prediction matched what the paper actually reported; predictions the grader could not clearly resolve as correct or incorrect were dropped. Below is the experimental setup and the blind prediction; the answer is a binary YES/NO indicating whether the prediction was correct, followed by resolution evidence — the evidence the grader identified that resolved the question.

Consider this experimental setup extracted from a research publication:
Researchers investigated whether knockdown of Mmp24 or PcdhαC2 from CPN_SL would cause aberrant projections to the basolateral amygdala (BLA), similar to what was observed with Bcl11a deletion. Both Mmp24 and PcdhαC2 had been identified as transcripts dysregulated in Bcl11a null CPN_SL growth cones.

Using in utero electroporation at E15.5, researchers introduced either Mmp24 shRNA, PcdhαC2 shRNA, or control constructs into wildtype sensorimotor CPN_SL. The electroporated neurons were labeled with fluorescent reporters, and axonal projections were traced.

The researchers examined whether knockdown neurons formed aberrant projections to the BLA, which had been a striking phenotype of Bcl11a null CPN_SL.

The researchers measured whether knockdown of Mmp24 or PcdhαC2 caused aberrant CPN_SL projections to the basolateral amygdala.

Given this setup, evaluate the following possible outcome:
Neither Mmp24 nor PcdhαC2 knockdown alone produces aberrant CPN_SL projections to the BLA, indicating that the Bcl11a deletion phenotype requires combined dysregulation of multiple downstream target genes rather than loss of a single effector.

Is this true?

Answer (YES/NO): YES